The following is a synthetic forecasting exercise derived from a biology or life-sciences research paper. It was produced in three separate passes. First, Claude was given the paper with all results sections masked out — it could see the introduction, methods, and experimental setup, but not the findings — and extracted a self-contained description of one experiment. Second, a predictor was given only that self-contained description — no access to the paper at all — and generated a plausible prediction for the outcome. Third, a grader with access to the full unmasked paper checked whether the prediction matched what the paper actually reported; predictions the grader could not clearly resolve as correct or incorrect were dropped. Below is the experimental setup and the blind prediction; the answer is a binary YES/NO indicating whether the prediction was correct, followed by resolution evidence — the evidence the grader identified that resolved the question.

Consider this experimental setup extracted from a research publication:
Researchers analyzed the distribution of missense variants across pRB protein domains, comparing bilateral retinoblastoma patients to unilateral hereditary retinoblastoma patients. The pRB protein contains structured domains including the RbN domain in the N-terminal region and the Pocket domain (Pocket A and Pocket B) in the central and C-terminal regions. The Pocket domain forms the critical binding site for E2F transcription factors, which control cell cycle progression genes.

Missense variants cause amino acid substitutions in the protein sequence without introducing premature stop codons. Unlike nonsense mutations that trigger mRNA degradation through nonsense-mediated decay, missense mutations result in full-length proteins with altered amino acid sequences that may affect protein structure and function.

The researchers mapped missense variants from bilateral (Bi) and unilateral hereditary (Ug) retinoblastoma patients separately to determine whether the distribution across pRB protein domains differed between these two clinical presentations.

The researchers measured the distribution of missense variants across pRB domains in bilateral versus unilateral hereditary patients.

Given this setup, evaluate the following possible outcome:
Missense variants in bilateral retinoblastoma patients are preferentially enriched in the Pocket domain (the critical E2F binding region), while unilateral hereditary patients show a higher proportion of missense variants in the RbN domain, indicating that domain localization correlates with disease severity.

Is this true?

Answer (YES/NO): YES